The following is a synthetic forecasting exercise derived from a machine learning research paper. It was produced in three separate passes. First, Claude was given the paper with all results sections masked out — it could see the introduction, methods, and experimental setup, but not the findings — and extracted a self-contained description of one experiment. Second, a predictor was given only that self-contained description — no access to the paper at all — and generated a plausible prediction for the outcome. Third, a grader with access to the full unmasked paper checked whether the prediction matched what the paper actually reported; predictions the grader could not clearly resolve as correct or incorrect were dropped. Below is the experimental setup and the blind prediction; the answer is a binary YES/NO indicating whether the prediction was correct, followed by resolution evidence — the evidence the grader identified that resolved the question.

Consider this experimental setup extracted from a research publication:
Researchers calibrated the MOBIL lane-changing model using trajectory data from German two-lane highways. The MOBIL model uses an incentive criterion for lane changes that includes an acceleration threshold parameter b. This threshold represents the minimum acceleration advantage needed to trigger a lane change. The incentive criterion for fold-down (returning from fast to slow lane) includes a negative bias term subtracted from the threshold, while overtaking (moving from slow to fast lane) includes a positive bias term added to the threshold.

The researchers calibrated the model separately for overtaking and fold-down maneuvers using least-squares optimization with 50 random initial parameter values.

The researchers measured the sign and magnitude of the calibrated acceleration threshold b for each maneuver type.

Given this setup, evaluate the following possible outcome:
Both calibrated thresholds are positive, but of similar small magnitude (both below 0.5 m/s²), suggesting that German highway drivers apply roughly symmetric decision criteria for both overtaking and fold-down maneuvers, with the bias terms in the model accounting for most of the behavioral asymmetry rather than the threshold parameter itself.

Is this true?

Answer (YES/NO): NO